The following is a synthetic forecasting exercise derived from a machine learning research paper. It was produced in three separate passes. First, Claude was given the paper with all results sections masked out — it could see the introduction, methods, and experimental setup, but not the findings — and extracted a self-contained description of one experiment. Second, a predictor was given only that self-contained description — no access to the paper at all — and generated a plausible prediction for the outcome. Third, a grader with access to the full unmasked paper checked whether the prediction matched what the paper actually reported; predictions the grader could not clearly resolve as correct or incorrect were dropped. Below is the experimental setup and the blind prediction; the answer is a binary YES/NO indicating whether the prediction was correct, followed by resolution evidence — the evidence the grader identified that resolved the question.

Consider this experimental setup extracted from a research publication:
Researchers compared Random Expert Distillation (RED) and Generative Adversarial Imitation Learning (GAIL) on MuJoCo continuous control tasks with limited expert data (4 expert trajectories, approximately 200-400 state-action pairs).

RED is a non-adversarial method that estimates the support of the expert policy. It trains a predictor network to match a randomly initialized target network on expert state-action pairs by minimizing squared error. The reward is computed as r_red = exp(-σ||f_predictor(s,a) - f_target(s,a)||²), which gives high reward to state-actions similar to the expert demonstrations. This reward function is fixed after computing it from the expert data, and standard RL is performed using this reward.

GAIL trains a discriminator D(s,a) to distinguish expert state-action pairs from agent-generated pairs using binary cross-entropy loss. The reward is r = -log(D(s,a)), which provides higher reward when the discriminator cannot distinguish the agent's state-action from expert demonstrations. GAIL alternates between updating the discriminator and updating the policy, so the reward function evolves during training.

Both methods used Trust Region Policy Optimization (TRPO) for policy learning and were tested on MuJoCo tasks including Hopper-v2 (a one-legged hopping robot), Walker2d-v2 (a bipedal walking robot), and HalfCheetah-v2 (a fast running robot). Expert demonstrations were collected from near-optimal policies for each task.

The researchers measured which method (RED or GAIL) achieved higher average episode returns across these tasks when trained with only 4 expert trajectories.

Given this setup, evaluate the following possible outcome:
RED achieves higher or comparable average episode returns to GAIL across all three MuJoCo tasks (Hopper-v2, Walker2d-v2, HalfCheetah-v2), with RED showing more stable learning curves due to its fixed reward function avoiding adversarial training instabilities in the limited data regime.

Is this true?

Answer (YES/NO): NO